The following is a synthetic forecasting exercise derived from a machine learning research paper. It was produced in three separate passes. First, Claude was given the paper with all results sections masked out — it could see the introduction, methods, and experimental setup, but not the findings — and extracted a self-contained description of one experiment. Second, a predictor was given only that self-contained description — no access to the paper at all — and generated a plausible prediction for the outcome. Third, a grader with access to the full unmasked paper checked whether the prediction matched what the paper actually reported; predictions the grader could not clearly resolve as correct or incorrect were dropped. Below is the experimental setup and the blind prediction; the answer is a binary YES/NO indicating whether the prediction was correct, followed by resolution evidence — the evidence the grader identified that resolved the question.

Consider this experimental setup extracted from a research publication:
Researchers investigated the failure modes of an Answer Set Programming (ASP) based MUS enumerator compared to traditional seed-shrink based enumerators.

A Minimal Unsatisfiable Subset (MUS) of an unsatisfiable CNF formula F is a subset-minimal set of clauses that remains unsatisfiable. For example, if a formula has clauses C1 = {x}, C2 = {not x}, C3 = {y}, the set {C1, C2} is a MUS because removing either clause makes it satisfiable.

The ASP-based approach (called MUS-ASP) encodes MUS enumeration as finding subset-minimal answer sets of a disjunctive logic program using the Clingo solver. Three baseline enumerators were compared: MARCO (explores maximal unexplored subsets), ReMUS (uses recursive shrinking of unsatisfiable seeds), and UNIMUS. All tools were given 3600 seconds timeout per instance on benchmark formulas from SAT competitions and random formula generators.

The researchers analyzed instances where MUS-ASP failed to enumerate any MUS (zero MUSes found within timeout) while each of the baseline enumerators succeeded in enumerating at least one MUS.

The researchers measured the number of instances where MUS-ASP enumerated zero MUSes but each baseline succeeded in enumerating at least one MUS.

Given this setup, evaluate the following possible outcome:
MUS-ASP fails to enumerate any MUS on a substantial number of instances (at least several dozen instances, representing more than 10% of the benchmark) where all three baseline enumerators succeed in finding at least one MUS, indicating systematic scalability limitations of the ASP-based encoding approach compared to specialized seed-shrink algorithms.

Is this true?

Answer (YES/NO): YES